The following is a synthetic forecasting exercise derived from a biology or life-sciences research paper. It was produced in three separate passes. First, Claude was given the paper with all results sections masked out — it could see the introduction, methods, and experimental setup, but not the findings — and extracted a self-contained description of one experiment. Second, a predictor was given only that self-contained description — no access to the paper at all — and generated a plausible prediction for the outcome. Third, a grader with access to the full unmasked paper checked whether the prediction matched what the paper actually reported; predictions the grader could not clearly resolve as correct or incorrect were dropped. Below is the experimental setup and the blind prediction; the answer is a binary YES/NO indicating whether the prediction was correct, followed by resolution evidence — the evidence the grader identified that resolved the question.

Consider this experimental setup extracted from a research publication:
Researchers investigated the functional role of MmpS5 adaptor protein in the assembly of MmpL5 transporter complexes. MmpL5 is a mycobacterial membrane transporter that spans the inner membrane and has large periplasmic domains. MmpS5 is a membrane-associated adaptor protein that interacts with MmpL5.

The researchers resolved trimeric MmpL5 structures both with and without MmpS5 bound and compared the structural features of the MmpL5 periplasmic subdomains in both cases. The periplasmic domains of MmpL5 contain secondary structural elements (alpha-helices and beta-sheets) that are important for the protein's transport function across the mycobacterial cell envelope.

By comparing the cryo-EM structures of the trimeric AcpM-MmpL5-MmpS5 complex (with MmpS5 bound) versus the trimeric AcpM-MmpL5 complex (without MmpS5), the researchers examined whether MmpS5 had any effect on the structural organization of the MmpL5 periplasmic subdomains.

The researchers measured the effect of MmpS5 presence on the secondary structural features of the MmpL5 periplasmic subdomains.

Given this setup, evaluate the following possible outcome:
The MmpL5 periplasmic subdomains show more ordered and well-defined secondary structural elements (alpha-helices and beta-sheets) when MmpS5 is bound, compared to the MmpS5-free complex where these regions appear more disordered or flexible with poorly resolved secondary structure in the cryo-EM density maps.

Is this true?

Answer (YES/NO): YES